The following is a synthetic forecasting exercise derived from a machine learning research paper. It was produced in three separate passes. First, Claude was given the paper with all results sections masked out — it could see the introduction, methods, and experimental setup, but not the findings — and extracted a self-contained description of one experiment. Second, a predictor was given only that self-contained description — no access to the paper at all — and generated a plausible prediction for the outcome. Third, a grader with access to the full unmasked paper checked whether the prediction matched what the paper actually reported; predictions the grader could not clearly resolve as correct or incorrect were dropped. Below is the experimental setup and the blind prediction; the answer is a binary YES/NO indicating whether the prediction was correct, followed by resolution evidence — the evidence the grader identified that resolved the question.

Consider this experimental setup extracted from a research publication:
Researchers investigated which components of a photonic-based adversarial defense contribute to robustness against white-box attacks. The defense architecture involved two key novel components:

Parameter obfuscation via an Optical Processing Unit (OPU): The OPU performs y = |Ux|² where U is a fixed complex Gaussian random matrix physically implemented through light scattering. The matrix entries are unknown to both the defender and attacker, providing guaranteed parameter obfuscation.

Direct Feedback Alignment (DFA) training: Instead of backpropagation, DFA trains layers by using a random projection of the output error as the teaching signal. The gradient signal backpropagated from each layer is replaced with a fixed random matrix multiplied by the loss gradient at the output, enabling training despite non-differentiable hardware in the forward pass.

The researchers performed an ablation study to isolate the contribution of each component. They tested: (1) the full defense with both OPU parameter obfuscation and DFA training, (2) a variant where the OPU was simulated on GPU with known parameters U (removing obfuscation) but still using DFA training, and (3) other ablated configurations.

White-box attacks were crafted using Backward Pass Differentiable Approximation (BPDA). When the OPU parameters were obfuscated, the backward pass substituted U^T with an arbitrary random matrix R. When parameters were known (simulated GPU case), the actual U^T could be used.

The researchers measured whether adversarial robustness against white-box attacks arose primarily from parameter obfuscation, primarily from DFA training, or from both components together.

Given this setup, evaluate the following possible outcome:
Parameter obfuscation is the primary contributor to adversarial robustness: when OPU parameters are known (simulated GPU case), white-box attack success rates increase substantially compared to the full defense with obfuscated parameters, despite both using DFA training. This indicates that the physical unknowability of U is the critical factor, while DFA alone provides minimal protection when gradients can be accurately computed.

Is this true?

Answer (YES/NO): NO